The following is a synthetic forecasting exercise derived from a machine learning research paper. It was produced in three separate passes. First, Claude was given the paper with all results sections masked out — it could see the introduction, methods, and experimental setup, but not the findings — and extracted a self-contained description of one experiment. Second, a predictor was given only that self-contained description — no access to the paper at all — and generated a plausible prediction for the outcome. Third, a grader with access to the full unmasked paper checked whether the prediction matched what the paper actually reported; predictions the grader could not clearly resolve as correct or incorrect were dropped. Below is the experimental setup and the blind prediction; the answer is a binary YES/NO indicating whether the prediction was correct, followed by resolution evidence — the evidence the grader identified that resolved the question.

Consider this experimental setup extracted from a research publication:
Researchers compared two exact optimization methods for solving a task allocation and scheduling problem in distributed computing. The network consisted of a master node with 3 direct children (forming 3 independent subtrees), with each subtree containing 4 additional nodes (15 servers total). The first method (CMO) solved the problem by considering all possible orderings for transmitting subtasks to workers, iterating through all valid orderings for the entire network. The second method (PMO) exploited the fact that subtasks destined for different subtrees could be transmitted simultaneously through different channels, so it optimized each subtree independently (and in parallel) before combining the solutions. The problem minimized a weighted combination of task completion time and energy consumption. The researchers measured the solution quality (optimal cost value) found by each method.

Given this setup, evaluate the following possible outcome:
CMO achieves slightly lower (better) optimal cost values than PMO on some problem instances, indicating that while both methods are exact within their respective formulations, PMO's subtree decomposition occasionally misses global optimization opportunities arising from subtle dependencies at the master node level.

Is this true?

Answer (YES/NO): NO